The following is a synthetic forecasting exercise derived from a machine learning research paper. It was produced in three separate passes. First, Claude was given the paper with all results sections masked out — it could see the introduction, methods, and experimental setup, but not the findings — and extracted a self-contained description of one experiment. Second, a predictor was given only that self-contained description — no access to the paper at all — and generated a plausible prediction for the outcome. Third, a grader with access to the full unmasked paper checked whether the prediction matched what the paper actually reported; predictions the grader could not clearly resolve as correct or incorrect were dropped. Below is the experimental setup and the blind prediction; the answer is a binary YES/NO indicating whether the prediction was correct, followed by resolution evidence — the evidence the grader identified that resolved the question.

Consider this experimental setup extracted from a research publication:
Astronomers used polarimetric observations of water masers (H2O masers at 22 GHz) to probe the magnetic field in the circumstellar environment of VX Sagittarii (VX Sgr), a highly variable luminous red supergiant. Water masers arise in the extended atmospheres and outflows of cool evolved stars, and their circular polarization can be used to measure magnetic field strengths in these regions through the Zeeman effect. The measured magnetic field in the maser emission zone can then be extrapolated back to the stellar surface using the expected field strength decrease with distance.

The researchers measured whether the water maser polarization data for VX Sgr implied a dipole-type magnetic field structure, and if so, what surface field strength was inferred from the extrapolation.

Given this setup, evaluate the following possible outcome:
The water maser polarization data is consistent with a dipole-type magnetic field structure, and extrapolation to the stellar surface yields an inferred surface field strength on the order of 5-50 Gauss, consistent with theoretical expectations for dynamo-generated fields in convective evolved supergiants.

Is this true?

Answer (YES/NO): NO